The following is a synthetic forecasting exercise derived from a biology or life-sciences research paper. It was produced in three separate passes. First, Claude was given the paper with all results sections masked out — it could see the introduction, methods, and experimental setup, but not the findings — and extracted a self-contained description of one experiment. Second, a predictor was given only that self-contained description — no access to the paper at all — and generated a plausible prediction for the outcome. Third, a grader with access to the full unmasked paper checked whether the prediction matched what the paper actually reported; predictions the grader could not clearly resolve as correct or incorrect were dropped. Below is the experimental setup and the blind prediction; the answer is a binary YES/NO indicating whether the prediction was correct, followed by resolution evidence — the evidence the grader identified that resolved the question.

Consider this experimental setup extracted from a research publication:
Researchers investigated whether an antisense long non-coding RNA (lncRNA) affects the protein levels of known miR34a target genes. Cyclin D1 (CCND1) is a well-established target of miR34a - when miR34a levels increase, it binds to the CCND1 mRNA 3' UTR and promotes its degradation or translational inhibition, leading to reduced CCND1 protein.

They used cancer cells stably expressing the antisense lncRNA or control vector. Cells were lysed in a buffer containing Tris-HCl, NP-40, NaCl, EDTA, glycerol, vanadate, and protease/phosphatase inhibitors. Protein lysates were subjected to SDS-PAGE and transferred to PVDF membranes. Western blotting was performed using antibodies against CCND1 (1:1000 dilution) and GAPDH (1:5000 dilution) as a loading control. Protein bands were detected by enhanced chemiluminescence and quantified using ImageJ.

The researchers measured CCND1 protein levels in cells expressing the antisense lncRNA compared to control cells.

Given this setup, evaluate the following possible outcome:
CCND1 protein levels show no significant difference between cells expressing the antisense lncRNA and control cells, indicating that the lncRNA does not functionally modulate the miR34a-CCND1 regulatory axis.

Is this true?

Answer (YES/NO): NO